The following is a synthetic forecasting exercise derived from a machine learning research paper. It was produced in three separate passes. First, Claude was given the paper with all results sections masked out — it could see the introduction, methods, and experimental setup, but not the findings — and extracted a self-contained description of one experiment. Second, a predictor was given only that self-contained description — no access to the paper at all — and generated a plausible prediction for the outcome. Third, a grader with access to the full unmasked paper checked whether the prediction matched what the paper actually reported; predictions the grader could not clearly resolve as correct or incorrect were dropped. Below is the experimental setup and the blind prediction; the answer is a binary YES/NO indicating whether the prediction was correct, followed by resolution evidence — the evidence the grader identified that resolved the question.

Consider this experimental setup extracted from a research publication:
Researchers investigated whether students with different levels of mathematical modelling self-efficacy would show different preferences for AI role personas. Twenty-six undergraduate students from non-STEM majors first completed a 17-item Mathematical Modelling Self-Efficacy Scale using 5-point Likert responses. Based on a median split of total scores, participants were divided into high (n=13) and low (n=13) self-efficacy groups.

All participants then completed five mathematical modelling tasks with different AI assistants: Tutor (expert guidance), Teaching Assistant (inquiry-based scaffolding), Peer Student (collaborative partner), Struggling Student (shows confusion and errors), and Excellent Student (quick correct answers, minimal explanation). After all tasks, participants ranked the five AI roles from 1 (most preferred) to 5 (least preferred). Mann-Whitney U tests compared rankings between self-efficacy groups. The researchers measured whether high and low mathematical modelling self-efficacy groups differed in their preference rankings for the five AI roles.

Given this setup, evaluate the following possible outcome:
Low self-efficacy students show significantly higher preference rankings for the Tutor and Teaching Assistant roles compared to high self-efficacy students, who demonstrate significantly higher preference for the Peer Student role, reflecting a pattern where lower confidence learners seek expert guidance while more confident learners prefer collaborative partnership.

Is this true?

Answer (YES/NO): NO